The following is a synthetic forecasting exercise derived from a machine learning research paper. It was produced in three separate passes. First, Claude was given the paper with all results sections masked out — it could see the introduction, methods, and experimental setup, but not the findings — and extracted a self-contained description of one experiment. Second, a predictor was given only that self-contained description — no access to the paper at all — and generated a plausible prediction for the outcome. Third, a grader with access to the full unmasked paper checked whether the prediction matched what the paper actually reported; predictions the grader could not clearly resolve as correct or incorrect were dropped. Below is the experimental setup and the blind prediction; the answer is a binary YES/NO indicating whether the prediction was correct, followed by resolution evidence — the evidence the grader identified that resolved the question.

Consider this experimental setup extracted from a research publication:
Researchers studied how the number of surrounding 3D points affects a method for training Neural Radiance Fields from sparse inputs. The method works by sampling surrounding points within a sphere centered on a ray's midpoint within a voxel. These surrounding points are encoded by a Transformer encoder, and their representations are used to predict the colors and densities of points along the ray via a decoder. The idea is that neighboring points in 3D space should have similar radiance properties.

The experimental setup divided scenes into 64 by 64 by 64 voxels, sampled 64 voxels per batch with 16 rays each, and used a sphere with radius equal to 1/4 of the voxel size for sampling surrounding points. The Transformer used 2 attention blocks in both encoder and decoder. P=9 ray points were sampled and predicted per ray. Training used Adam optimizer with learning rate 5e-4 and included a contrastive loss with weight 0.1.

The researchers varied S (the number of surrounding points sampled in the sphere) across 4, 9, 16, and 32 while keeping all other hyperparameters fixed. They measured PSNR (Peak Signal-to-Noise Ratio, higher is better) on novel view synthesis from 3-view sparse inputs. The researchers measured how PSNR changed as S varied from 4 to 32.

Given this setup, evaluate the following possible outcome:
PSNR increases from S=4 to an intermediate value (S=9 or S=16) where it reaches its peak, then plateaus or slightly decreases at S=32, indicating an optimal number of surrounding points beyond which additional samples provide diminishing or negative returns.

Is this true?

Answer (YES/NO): YES